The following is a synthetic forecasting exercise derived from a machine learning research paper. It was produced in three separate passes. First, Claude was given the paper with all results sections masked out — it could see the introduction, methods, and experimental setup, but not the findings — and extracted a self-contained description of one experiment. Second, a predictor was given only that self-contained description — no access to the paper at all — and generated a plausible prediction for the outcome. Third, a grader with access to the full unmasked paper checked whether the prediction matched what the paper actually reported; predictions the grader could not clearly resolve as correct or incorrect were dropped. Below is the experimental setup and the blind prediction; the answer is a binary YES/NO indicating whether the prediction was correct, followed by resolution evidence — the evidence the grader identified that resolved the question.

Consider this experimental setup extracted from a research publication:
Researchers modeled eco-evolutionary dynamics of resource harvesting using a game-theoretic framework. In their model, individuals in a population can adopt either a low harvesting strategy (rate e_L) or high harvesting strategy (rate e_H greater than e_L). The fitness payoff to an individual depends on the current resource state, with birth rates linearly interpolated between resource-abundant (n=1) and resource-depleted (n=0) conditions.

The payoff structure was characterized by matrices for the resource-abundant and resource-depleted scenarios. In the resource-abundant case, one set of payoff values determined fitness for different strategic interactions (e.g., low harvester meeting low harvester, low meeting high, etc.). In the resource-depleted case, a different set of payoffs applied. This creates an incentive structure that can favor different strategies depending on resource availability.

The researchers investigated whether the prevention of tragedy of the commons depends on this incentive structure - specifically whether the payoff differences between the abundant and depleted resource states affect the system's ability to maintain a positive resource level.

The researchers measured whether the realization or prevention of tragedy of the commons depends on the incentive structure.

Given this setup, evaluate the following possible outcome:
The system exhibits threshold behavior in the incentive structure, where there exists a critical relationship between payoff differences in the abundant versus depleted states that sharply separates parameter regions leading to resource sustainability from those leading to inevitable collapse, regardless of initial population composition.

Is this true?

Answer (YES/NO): NO